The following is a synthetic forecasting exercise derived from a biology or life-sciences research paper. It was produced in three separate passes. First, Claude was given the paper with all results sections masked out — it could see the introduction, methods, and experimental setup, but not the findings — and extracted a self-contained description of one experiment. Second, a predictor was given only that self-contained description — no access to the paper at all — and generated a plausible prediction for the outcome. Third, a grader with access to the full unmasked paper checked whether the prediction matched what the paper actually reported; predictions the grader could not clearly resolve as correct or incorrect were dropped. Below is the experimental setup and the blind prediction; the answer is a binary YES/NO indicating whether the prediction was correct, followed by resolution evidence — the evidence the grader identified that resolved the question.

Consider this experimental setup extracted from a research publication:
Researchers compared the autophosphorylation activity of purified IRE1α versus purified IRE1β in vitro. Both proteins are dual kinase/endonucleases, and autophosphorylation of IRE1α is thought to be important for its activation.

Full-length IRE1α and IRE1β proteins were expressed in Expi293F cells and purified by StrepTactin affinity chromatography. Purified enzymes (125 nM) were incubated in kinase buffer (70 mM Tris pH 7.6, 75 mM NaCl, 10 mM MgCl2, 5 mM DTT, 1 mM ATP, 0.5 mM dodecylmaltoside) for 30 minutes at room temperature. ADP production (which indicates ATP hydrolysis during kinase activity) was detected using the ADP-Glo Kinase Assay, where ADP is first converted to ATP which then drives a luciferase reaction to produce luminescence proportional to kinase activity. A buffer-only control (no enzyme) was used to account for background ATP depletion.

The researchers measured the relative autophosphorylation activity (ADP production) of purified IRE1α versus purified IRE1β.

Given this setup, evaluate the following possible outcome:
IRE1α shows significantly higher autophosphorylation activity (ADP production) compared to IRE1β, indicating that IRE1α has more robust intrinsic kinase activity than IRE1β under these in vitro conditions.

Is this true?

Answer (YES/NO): YES